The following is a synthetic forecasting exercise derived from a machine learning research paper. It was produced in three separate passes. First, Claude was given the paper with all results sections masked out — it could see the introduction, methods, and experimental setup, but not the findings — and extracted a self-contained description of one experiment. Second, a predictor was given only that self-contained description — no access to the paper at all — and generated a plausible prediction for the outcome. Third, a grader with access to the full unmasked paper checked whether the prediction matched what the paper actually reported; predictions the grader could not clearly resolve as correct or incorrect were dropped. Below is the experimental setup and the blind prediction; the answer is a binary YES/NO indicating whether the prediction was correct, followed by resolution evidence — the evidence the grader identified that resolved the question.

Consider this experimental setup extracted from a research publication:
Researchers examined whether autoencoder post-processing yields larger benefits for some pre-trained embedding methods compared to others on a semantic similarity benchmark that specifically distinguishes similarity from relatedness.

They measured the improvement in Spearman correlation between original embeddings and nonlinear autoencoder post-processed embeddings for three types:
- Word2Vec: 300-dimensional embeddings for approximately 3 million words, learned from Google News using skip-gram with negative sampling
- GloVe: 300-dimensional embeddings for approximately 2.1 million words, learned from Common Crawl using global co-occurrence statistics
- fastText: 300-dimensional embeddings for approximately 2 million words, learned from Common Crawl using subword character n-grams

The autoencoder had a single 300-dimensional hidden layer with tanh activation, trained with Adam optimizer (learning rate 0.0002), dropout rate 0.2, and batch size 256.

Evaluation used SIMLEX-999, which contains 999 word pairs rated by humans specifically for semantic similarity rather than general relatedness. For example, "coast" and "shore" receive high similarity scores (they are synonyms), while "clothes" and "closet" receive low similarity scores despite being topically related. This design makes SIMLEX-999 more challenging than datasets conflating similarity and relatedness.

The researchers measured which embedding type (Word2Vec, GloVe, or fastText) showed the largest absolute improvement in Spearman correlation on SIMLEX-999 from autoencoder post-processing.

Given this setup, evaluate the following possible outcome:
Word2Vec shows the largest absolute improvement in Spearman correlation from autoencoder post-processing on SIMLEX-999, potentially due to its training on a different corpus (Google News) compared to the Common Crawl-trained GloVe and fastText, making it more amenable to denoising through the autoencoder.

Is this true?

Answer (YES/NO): NO